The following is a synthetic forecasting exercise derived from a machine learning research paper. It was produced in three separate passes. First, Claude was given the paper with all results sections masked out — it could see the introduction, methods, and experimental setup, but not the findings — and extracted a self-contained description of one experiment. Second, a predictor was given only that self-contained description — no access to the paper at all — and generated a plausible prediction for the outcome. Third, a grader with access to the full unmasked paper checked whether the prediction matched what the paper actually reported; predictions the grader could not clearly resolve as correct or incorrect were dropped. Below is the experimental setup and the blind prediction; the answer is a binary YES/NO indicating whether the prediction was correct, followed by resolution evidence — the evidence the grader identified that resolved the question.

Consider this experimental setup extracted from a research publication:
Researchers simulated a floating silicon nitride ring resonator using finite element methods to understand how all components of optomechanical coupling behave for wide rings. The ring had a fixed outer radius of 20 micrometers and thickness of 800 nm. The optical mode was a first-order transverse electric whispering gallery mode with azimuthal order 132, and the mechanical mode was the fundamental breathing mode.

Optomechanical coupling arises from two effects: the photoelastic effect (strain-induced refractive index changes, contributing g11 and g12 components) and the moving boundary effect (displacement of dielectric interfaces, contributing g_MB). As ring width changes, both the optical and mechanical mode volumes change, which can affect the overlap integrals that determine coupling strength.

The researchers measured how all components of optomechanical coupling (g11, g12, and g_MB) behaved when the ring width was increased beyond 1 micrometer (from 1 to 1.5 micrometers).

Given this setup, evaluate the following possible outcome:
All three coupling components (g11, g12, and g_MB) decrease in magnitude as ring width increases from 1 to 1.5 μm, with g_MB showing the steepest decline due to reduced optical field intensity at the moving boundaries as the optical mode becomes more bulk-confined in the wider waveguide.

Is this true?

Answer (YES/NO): YES